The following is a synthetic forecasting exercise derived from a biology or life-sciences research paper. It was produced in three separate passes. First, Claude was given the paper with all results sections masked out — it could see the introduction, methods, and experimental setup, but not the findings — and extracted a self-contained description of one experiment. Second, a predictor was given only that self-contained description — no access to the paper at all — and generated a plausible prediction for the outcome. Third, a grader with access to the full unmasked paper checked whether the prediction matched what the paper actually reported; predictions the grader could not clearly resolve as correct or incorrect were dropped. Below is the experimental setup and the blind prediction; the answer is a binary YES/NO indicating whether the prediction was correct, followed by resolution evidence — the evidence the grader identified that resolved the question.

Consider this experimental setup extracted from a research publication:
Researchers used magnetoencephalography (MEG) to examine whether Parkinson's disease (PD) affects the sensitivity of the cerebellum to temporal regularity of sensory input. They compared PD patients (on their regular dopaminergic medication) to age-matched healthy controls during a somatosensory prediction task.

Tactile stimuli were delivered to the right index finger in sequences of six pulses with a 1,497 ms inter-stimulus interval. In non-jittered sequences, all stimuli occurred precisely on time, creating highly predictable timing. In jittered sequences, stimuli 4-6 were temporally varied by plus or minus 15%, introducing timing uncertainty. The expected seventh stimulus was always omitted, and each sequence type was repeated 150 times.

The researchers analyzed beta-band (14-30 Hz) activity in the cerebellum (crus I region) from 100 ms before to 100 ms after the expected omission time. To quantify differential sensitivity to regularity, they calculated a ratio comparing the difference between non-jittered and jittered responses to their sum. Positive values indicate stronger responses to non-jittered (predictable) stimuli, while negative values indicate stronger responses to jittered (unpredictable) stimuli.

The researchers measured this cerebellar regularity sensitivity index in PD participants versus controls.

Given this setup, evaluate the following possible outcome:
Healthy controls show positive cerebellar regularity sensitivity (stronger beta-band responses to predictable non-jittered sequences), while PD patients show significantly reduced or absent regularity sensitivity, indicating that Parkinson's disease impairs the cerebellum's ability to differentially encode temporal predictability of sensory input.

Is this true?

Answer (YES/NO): NO